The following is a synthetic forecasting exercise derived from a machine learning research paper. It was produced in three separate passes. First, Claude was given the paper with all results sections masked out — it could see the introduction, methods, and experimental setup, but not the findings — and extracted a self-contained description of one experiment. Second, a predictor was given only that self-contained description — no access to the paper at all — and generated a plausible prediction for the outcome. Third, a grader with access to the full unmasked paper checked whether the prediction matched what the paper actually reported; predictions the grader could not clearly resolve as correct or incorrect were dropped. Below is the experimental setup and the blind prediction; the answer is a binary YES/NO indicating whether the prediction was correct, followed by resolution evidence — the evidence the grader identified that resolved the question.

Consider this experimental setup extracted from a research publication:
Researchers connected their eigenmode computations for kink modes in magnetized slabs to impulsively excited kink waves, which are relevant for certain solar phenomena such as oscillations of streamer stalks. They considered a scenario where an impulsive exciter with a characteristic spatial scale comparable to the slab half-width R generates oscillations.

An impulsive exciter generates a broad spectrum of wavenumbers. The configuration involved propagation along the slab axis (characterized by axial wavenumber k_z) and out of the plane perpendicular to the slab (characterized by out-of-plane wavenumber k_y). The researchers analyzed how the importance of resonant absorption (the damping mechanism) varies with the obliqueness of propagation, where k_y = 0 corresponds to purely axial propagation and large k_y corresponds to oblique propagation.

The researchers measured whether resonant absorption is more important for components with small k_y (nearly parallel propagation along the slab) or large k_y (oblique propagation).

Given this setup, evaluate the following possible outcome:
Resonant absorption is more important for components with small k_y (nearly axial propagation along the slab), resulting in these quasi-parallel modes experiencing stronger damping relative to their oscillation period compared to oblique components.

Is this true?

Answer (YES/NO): NO